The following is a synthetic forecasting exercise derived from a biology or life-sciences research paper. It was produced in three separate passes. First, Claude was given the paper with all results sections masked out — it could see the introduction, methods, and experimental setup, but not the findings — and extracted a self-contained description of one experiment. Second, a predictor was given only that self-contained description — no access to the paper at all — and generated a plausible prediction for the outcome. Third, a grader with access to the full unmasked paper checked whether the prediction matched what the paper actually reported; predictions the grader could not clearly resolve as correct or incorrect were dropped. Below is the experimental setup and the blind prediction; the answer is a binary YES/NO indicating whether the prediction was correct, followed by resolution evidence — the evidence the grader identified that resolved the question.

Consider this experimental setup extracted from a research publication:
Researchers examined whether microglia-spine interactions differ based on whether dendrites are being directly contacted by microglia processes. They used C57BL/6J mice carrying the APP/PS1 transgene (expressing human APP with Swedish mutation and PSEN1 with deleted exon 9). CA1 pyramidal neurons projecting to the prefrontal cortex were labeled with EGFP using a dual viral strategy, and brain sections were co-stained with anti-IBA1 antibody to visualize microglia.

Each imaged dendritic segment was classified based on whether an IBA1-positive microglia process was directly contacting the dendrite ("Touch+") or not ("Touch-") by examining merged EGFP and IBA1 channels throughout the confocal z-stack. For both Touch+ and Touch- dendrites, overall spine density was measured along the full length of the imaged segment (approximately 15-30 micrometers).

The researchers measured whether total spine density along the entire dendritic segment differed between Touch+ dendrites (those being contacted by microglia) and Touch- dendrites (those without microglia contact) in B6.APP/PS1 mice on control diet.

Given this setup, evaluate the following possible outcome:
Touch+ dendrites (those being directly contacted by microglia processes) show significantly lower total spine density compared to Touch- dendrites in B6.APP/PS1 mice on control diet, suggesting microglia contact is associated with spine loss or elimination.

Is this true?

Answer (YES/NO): YES